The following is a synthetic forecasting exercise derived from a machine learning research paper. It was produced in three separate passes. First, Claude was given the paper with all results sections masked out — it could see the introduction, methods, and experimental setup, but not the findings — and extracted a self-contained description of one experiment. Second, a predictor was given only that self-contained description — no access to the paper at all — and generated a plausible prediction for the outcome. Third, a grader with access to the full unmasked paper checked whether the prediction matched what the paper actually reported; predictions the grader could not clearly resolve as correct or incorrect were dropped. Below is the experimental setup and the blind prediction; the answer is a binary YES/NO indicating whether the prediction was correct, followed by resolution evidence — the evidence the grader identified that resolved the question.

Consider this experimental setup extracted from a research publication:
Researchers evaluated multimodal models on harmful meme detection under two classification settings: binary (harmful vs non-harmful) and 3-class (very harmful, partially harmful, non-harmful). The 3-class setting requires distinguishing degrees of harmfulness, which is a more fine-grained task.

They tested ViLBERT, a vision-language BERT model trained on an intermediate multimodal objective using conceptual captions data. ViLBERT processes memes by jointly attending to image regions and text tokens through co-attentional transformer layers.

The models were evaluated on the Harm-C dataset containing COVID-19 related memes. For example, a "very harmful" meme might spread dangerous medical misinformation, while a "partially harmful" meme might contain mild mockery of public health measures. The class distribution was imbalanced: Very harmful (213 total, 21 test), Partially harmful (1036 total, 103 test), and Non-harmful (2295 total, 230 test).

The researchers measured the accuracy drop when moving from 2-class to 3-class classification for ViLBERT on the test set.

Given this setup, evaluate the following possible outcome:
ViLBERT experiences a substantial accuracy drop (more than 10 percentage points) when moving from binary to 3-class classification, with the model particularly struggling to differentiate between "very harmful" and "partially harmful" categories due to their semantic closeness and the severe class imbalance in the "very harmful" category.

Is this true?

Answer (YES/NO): NO